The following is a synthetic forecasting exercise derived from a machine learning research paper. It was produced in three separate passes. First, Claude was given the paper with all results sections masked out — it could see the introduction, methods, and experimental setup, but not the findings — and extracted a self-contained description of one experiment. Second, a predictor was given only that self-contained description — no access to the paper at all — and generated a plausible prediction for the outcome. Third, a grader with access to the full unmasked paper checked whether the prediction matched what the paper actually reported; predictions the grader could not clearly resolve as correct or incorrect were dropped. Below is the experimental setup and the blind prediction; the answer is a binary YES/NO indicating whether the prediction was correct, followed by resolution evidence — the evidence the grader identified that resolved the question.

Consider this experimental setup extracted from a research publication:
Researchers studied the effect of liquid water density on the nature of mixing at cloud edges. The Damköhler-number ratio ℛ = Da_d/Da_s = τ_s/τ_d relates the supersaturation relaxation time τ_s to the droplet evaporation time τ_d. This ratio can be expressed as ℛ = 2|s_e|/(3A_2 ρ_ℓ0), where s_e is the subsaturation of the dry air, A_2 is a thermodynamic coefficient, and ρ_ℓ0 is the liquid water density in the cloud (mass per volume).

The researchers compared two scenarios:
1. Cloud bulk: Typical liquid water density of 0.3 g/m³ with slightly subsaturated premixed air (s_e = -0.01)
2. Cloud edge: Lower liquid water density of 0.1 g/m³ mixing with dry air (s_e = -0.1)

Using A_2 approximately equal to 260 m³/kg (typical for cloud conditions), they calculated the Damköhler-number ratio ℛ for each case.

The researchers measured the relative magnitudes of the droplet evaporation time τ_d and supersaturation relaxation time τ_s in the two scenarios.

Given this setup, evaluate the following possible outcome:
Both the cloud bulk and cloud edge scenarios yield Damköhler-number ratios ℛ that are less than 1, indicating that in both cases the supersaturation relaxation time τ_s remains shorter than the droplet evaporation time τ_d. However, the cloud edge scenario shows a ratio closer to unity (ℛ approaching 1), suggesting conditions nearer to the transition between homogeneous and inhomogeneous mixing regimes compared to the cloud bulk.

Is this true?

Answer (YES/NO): NO